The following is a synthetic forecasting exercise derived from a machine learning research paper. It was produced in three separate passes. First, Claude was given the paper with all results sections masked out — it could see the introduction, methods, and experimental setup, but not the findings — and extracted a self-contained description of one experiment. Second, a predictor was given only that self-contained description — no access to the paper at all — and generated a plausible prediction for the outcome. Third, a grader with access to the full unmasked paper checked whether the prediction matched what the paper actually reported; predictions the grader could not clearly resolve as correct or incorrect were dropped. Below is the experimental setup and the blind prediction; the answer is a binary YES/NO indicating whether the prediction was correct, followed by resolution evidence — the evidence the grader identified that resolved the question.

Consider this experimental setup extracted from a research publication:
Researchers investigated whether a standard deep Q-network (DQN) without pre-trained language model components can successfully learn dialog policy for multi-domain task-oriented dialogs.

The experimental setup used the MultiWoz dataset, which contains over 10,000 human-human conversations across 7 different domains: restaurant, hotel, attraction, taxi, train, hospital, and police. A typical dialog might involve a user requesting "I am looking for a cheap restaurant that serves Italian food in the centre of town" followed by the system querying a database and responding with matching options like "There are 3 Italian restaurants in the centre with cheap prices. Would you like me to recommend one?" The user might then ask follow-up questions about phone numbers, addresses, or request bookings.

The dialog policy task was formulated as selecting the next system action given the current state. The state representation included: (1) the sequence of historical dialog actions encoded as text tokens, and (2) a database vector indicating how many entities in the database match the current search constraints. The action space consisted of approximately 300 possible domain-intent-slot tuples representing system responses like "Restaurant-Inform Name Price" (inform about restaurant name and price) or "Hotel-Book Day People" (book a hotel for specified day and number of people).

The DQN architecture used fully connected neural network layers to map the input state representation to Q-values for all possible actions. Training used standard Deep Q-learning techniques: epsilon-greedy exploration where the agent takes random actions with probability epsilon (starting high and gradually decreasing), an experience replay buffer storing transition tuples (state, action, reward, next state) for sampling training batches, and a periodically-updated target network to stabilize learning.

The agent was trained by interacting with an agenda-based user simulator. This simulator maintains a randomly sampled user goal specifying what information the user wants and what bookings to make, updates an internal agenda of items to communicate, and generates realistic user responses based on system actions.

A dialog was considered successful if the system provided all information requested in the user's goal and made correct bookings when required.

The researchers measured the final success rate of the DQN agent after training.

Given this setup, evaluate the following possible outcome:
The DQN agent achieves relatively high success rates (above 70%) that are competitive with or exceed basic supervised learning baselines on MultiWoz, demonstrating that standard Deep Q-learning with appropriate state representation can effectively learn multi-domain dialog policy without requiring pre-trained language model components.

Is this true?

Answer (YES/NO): NO